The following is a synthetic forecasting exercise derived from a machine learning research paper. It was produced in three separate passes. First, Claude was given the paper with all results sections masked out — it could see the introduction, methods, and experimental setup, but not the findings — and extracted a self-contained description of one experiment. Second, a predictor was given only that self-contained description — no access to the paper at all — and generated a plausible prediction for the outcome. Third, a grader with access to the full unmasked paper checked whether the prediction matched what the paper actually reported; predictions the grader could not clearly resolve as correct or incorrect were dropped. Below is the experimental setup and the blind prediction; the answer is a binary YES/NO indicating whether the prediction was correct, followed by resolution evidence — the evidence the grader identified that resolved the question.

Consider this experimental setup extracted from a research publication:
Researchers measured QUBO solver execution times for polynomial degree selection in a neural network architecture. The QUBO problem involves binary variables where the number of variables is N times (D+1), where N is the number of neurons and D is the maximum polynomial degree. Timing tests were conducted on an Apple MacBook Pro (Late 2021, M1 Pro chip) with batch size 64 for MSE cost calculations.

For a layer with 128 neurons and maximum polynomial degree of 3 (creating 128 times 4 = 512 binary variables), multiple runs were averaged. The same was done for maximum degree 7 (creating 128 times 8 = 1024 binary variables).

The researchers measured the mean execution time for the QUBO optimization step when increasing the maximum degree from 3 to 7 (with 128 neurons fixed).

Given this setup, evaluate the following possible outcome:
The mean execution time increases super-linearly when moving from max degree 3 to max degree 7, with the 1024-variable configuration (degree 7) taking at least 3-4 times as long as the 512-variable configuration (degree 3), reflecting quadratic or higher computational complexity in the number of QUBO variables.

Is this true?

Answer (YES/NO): NO